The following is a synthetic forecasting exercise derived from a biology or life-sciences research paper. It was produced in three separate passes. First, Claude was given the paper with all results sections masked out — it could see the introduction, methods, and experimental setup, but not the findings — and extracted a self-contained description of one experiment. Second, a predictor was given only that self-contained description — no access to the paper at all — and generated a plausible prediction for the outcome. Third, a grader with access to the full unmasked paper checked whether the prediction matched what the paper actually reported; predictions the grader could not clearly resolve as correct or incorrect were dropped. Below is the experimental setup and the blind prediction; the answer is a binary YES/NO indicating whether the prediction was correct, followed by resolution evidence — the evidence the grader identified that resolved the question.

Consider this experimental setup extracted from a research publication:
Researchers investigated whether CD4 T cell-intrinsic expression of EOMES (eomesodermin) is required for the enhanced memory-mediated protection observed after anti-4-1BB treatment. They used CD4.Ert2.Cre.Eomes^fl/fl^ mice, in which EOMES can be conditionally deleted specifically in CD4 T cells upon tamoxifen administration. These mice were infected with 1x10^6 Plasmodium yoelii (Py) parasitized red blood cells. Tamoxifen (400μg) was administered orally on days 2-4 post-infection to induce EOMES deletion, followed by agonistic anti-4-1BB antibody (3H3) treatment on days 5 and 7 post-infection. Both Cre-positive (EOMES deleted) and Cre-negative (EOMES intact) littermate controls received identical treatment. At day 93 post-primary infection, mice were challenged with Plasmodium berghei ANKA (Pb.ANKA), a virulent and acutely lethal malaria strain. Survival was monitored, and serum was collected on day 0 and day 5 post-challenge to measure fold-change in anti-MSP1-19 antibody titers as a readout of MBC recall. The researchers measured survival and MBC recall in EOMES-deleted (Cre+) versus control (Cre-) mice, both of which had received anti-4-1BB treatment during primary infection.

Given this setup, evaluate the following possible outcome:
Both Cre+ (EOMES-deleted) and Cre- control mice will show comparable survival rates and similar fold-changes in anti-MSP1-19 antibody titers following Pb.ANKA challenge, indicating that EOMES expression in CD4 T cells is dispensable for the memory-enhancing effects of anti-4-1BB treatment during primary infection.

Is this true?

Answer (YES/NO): NO